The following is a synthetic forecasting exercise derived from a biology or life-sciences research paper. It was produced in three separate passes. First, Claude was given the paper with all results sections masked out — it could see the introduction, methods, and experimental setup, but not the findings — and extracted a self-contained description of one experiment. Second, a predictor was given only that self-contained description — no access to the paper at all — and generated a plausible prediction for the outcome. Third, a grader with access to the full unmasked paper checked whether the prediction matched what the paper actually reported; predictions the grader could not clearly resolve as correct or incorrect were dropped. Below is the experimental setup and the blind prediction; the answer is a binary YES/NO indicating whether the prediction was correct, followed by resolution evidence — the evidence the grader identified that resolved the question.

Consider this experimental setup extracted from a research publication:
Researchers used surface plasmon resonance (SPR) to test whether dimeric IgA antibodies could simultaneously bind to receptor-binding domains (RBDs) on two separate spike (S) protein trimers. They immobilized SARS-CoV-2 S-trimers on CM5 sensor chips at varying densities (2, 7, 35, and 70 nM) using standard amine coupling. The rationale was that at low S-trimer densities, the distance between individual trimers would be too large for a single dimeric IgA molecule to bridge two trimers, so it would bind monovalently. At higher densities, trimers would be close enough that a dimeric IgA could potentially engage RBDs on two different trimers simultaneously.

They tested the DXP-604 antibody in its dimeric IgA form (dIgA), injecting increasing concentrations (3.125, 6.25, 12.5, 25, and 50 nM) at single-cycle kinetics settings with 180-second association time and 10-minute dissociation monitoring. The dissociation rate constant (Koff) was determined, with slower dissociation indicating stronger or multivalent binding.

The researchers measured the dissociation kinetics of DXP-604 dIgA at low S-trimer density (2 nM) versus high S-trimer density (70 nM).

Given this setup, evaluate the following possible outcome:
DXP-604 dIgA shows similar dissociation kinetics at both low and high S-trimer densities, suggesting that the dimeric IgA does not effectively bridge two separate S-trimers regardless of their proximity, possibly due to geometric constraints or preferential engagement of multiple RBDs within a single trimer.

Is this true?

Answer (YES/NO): NO